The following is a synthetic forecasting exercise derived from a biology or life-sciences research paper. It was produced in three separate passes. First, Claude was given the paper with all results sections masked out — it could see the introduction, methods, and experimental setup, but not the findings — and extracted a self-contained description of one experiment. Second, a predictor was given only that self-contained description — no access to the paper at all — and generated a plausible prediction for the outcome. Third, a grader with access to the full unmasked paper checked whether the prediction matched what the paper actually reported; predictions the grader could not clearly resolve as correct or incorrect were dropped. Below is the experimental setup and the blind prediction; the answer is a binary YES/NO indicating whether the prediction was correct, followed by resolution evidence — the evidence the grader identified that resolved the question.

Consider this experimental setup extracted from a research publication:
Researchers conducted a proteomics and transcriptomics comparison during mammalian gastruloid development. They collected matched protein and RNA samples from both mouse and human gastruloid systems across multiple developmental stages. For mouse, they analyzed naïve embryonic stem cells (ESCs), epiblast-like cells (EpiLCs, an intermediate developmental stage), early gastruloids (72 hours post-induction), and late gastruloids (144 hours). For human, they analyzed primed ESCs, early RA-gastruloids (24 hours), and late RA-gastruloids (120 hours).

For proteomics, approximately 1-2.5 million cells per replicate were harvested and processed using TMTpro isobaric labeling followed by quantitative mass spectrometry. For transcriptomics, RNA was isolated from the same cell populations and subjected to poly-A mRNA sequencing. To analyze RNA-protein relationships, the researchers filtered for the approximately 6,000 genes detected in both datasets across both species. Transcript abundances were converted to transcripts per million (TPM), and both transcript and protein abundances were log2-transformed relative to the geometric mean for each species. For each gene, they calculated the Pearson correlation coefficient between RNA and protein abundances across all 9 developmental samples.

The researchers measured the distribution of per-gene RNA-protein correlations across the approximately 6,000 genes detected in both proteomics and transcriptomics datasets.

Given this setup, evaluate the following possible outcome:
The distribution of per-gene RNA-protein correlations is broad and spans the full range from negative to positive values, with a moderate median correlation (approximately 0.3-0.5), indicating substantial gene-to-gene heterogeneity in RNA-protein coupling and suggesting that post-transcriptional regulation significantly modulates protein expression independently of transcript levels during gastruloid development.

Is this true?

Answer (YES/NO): YES